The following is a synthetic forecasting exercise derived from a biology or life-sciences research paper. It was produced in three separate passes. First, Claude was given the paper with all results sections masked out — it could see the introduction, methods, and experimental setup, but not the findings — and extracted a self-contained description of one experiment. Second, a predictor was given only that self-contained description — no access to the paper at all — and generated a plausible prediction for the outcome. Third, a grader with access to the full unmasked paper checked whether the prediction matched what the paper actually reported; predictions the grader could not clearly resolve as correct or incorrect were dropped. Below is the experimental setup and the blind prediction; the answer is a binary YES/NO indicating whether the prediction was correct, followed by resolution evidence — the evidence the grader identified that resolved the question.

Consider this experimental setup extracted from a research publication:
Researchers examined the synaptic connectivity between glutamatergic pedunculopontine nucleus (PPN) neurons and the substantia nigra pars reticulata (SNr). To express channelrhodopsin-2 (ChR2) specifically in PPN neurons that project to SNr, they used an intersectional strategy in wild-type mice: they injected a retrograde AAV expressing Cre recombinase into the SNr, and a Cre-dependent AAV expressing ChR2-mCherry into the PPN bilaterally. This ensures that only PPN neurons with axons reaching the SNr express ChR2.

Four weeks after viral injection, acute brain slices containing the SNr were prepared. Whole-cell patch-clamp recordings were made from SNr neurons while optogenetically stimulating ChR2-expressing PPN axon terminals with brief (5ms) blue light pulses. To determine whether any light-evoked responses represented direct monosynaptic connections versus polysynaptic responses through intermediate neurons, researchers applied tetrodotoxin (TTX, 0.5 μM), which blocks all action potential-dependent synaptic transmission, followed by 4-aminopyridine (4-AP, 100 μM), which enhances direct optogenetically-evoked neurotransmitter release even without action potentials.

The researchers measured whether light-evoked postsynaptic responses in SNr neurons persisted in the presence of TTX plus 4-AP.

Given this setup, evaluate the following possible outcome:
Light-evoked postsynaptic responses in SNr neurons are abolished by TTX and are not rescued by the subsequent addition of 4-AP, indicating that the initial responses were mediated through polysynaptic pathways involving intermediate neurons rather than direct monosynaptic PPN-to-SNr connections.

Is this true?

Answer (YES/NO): NO